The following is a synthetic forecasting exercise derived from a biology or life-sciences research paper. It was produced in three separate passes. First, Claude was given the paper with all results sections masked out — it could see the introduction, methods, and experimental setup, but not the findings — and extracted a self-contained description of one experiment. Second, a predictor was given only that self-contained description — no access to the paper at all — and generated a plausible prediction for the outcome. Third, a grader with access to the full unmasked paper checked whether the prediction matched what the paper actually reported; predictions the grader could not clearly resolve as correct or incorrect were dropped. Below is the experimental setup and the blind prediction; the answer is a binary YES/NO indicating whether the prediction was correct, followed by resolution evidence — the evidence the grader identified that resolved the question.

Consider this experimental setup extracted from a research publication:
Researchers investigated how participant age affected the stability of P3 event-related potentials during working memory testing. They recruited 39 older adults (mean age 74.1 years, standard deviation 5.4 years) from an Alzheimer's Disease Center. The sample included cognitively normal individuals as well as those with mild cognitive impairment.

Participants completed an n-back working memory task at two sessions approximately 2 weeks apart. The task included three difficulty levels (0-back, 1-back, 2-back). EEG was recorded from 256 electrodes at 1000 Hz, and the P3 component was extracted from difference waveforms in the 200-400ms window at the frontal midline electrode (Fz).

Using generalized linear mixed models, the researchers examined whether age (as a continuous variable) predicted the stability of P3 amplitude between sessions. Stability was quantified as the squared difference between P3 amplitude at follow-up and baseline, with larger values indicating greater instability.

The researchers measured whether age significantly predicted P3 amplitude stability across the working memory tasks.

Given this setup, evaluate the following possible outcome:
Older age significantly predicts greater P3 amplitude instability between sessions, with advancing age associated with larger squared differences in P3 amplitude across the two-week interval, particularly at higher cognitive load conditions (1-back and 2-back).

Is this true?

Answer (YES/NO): NO